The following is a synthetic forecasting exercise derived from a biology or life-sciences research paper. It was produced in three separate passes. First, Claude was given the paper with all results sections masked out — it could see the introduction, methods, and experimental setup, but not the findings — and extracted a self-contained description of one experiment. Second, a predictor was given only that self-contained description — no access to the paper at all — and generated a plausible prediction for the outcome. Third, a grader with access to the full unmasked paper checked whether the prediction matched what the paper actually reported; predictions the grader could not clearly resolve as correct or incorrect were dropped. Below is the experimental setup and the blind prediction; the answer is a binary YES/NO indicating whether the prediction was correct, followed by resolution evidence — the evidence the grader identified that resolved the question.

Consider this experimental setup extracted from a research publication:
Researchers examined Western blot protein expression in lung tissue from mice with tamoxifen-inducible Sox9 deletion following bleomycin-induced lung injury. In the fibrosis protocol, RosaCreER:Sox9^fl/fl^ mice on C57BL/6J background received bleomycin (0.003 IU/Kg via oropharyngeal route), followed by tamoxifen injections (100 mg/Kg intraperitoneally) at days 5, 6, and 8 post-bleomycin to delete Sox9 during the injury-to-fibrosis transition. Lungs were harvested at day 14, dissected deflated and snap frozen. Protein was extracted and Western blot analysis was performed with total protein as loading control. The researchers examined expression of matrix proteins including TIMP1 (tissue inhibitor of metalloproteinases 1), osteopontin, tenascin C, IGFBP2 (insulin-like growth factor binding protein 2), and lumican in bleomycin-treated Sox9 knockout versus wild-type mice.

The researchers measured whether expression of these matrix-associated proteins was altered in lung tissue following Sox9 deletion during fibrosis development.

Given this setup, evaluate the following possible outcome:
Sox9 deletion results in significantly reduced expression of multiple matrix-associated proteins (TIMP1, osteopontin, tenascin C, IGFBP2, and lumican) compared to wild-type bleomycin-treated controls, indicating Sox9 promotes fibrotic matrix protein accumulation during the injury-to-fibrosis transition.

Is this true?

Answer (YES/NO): NO